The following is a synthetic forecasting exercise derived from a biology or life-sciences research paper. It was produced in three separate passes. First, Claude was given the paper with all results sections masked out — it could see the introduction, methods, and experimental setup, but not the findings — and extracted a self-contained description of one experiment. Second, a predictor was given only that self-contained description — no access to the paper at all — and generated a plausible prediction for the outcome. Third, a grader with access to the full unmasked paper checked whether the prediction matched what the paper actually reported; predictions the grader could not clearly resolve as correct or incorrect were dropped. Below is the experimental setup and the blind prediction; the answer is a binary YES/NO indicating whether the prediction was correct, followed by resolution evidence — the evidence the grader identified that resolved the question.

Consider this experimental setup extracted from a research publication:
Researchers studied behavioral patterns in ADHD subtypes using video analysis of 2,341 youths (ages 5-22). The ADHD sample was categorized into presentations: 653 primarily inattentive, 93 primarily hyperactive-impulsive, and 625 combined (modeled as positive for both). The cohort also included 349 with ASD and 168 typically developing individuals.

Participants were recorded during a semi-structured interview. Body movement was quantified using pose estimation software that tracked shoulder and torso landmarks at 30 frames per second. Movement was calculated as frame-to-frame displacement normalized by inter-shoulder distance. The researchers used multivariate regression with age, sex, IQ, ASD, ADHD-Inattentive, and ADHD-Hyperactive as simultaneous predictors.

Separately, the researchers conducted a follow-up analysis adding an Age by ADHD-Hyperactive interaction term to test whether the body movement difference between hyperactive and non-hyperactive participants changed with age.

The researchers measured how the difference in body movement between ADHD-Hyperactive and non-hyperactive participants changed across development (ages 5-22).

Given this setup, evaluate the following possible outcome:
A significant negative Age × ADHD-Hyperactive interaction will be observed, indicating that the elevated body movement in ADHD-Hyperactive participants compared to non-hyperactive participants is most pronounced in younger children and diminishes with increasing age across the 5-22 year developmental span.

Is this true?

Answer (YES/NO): NO